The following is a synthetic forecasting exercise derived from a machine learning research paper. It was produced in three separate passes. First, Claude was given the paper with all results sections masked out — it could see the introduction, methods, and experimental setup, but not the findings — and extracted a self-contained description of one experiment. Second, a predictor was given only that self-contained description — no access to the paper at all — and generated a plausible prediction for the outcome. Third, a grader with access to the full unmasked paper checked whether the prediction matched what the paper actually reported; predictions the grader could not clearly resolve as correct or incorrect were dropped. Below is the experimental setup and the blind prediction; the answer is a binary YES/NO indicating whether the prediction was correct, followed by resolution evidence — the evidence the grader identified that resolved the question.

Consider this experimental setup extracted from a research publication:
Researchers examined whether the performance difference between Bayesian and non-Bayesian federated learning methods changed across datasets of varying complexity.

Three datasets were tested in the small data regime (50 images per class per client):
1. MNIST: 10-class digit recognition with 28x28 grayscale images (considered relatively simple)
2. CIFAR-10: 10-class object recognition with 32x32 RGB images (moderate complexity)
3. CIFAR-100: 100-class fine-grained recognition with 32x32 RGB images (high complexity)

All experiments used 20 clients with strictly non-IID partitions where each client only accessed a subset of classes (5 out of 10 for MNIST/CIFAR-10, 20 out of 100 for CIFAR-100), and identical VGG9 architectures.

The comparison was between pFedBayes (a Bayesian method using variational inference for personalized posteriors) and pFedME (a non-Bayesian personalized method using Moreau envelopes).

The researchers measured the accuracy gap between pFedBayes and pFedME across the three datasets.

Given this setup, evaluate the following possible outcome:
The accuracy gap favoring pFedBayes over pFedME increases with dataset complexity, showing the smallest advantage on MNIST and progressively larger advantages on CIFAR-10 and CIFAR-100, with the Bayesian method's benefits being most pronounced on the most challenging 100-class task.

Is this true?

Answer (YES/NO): NO